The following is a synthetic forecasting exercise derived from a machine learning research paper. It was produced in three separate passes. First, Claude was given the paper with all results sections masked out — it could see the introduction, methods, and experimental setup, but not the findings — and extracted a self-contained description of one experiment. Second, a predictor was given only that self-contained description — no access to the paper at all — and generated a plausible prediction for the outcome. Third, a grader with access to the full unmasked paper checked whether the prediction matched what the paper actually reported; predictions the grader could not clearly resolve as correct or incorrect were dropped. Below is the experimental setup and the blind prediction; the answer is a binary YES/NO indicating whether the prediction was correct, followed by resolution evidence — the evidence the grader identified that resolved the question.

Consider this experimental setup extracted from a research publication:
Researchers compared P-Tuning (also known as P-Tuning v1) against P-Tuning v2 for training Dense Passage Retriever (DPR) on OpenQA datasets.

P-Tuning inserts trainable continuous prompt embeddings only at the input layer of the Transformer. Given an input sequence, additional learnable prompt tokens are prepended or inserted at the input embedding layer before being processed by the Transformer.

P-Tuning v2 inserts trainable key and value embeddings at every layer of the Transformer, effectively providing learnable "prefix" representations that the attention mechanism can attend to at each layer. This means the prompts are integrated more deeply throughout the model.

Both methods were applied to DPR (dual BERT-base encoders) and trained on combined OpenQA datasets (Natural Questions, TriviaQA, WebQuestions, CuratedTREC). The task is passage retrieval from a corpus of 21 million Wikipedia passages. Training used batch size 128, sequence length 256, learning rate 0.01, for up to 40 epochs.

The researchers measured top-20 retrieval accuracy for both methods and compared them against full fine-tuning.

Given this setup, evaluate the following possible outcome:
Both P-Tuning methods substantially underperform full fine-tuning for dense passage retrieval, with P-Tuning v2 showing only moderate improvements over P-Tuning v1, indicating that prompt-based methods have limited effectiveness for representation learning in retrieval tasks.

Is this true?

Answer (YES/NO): NO